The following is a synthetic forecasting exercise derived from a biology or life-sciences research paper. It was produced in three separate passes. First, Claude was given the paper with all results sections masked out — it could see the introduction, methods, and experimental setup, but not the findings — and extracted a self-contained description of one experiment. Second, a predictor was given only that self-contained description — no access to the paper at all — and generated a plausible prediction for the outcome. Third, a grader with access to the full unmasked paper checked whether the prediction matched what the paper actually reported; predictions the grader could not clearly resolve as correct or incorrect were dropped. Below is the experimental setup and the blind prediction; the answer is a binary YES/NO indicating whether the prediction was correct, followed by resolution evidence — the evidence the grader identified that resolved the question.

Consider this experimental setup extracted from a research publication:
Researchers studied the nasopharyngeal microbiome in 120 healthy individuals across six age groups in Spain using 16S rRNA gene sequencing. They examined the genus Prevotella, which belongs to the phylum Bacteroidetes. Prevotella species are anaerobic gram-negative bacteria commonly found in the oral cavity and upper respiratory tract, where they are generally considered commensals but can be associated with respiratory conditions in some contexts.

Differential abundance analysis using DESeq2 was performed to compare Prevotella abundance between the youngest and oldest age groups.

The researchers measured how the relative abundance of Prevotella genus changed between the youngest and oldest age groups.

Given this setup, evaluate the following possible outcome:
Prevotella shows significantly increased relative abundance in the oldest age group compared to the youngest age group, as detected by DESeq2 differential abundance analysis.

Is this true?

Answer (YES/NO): NO